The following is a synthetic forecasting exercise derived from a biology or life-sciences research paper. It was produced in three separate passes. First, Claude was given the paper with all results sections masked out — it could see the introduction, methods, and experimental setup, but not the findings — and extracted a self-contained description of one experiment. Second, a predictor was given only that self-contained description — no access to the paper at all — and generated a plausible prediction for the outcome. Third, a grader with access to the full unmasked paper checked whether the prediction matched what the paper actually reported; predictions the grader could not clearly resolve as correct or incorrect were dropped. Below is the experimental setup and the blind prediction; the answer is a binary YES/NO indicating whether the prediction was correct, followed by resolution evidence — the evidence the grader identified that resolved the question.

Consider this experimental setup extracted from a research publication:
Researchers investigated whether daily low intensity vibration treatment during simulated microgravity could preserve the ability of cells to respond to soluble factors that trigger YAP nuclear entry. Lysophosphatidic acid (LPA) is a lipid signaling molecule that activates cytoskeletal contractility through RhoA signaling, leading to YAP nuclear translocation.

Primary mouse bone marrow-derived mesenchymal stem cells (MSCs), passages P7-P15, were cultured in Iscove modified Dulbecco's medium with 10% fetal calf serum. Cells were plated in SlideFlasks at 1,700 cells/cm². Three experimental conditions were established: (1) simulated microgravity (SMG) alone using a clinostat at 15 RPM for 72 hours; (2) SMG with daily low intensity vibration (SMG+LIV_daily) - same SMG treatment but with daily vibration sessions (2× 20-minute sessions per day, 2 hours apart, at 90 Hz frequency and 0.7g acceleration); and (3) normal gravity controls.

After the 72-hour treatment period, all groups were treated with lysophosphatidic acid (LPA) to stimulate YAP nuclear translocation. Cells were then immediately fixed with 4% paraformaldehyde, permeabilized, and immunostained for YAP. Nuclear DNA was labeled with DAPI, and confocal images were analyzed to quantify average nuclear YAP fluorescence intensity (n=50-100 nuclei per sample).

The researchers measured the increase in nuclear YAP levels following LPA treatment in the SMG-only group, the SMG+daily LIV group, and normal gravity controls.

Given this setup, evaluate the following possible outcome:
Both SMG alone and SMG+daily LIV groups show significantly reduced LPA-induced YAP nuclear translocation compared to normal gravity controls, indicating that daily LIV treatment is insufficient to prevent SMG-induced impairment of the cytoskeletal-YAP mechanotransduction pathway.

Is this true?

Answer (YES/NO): YES